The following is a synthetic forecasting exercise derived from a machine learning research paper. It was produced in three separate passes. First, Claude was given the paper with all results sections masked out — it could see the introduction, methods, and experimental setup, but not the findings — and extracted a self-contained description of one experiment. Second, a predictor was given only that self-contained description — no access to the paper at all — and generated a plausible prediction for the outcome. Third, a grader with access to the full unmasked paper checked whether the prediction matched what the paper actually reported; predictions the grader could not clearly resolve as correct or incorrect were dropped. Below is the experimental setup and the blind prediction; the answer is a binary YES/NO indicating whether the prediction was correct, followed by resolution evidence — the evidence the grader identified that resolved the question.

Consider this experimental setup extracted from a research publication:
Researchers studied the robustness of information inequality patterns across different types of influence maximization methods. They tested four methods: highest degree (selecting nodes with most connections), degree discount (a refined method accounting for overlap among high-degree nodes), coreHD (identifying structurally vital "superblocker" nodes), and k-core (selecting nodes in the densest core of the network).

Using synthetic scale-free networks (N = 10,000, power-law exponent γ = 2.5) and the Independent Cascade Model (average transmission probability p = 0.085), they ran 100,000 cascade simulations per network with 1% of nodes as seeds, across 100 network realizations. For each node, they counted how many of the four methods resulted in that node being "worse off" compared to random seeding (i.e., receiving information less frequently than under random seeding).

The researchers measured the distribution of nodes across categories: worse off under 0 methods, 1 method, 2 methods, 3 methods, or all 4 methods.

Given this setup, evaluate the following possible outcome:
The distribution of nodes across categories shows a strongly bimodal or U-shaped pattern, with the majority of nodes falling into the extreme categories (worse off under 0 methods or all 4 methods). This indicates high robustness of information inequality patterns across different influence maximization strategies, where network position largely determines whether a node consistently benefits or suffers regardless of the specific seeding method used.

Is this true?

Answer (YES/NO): YES